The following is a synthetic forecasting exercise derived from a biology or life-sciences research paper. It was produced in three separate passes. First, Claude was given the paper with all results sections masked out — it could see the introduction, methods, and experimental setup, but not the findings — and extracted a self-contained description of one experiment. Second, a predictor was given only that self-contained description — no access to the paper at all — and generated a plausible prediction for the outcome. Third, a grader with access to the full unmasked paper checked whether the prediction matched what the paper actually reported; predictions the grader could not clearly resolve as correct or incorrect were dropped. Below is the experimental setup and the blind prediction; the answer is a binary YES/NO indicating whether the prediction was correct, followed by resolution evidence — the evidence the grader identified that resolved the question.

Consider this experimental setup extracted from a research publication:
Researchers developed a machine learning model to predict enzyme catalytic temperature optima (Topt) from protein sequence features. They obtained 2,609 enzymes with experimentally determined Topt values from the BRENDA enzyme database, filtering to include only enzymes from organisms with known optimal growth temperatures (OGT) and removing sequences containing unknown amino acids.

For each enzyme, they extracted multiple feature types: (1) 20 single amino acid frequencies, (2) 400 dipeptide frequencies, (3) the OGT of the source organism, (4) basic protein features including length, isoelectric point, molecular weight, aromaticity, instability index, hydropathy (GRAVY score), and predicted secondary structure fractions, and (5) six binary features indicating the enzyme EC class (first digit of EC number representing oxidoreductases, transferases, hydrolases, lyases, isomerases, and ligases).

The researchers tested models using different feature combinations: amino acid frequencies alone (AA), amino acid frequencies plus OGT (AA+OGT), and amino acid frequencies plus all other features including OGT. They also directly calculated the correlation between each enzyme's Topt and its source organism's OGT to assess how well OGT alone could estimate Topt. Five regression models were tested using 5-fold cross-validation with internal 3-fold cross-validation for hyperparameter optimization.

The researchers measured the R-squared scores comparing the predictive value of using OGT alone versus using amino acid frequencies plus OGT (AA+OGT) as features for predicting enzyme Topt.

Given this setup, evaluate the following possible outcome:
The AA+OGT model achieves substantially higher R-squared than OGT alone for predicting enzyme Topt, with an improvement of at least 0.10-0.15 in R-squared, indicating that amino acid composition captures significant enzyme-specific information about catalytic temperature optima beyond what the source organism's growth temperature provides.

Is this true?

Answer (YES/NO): YES